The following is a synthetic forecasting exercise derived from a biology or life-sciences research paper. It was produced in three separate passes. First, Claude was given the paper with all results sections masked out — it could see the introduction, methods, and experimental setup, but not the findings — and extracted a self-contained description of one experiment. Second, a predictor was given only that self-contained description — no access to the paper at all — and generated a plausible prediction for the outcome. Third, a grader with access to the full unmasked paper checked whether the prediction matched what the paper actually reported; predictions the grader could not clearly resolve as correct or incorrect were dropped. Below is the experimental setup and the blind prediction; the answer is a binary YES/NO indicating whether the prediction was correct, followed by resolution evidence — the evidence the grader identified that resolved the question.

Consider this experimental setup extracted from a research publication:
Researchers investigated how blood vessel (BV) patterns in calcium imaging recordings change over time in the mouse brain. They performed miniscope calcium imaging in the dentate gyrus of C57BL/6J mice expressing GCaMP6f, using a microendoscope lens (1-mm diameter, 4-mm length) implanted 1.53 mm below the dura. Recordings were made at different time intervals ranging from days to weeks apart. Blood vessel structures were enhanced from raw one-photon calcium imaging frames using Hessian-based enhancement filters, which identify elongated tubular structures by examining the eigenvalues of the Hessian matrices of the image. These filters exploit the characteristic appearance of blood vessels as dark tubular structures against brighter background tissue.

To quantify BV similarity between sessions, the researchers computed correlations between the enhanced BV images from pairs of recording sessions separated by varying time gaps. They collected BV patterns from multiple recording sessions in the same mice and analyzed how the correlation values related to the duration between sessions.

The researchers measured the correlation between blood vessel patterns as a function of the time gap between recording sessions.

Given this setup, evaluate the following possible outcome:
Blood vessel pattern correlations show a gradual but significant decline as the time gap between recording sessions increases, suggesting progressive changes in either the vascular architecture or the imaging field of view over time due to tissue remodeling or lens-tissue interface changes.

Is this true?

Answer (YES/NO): YES